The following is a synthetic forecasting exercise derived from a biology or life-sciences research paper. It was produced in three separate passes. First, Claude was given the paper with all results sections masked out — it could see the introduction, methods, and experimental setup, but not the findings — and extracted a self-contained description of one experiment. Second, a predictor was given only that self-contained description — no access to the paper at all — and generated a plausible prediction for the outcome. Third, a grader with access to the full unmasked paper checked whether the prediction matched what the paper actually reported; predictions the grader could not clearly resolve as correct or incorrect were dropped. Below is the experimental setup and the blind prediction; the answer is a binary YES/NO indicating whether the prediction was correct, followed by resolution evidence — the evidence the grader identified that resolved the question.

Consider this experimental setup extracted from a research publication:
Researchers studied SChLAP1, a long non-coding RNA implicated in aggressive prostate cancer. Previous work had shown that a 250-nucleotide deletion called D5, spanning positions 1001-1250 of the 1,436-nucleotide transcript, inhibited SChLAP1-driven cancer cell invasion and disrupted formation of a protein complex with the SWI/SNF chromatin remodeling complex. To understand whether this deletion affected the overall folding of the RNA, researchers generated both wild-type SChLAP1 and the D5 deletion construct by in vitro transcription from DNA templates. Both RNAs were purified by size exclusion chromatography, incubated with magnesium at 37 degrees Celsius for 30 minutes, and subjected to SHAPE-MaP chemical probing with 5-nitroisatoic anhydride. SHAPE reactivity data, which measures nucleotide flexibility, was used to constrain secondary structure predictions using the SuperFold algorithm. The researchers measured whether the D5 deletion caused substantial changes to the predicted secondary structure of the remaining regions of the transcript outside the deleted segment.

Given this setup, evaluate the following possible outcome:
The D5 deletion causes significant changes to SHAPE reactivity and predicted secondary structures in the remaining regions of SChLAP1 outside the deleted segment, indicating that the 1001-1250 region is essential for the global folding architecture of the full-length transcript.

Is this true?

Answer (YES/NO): NO